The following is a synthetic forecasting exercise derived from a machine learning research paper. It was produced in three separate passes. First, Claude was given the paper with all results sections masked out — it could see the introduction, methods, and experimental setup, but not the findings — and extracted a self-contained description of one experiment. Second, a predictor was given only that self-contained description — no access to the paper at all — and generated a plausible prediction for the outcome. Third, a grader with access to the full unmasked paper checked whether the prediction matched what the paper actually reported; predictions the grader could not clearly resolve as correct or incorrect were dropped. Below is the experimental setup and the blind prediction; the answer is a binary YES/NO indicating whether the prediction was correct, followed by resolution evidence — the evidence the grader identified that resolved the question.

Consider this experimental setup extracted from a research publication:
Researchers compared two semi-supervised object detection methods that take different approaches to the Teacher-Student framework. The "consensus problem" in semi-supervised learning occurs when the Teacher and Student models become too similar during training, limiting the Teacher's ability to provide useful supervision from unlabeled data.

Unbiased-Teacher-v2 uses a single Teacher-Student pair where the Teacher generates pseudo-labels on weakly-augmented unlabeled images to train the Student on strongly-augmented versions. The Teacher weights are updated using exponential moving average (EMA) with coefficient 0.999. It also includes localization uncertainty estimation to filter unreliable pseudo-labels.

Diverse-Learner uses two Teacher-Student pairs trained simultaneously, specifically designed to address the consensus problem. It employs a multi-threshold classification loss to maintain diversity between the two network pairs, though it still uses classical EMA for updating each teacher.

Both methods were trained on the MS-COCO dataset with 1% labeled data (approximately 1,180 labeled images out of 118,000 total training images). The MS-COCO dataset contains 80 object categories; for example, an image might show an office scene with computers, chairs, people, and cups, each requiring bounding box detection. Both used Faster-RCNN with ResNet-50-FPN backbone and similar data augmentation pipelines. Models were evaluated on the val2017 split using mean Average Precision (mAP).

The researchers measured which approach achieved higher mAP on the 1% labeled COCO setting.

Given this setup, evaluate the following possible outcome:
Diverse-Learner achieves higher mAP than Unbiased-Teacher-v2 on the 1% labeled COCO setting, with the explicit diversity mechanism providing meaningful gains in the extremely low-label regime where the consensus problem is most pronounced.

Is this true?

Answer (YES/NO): NO